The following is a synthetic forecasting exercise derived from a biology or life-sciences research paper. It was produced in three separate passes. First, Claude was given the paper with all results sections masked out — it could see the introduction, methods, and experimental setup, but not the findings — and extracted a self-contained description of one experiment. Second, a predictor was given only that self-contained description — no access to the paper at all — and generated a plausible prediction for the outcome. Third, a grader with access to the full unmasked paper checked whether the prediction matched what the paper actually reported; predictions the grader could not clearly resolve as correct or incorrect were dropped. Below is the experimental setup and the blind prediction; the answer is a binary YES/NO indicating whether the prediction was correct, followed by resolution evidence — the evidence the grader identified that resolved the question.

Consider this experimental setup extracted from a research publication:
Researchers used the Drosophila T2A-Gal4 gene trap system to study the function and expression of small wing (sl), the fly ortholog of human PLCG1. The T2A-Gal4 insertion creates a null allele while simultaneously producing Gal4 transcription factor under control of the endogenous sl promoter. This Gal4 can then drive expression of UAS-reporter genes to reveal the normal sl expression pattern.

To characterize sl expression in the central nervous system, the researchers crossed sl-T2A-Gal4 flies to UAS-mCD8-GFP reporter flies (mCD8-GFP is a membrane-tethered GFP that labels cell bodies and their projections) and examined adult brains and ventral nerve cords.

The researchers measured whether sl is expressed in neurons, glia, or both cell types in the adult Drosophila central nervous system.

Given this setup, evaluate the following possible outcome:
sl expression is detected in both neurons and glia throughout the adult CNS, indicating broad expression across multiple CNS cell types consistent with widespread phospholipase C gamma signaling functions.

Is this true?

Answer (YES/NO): NO